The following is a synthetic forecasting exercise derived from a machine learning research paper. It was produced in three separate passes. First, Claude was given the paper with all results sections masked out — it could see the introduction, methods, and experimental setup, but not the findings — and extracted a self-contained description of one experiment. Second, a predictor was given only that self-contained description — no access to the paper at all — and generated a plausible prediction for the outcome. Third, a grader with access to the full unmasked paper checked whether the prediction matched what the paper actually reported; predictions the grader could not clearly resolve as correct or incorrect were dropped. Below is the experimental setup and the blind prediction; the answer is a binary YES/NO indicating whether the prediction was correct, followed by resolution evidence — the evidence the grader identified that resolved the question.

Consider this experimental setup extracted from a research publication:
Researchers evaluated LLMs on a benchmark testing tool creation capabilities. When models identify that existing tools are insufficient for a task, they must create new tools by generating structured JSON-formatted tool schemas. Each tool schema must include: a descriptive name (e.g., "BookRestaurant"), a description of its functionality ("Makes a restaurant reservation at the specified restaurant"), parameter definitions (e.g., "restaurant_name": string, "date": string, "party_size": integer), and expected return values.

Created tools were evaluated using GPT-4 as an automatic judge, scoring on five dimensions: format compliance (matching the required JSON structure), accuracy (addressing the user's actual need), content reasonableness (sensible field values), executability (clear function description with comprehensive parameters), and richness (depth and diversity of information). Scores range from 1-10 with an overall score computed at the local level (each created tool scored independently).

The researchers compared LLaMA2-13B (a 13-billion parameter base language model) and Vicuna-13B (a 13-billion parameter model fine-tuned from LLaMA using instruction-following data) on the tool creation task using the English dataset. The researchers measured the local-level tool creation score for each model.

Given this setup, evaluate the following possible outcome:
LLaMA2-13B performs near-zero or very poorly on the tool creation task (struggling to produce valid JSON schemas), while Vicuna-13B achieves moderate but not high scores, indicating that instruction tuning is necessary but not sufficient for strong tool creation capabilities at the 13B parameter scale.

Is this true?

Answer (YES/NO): NO